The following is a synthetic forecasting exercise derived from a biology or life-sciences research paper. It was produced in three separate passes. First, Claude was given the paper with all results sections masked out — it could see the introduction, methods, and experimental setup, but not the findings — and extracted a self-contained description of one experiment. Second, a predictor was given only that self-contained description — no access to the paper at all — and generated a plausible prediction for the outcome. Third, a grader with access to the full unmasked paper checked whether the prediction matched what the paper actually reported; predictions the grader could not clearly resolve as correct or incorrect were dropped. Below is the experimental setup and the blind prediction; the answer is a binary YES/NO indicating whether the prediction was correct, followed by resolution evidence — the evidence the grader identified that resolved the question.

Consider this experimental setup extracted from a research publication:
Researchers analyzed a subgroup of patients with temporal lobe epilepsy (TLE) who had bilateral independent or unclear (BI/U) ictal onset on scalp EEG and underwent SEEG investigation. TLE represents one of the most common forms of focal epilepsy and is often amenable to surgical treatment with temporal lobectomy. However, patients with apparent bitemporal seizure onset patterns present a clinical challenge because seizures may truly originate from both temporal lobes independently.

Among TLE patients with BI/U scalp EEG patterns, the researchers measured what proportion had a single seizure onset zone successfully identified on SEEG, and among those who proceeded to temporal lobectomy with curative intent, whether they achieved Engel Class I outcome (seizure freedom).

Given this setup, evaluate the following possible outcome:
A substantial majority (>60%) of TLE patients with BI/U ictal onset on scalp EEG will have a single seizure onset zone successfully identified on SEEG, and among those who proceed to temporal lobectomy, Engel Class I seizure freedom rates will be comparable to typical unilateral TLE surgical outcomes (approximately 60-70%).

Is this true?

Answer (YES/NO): NO